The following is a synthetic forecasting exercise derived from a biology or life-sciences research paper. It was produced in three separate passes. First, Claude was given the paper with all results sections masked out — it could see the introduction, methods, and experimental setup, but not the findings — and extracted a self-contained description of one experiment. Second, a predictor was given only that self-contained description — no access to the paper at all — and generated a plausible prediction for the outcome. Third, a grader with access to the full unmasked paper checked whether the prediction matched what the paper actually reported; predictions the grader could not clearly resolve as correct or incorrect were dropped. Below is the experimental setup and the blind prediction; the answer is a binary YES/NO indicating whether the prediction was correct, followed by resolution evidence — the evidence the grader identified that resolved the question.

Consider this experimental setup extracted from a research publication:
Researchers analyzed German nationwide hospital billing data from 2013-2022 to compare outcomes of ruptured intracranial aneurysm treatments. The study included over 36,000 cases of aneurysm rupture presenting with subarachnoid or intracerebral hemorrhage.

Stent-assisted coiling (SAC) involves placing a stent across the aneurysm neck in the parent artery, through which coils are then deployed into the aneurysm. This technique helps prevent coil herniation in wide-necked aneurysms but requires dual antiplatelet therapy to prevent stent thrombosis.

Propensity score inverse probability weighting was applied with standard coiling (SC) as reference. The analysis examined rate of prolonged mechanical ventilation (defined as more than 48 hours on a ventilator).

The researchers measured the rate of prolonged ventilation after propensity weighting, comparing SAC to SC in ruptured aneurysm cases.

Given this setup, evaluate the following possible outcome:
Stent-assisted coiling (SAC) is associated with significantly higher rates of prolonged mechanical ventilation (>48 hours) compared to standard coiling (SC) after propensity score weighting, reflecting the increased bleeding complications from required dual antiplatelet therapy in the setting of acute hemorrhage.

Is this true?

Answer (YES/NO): YES